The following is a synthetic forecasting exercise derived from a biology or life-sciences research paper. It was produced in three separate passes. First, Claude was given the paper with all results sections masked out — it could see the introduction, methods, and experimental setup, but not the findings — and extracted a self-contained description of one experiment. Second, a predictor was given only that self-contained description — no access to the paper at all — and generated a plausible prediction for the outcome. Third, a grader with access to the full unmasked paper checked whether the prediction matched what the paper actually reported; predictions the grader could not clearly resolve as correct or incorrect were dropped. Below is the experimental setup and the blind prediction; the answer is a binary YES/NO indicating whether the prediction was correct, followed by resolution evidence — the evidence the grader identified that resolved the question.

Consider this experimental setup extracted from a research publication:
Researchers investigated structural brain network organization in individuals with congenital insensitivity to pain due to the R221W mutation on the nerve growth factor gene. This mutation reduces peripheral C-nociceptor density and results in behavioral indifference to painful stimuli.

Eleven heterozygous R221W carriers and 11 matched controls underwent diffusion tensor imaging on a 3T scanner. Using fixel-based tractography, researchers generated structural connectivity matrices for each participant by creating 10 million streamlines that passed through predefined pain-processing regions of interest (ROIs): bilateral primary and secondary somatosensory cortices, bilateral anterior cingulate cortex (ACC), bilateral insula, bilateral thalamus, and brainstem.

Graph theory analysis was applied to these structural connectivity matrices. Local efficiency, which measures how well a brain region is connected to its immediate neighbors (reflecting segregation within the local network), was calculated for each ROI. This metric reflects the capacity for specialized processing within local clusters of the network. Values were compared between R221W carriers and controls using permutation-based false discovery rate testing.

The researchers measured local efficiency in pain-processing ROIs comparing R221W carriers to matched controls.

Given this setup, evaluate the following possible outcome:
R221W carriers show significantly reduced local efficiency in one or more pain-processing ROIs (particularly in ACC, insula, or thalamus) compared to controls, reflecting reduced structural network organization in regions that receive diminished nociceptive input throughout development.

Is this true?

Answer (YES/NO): YES